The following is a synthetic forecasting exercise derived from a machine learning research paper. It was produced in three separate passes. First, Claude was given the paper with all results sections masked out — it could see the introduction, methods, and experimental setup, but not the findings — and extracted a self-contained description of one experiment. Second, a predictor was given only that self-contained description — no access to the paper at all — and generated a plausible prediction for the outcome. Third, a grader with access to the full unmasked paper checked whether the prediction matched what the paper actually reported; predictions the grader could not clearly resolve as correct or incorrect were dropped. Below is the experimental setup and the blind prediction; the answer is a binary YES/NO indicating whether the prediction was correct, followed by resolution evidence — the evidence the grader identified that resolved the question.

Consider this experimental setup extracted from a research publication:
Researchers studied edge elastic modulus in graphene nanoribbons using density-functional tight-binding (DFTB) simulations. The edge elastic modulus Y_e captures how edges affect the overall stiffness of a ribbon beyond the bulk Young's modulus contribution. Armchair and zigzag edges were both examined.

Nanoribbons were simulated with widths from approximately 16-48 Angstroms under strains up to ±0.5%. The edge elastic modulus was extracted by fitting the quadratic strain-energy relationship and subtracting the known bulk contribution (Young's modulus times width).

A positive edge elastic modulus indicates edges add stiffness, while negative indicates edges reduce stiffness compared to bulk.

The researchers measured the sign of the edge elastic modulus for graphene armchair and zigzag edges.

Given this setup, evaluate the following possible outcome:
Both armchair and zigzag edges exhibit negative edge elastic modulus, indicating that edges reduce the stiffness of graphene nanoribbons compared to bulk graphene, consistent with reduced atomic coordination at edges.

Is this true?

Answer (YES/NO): NO